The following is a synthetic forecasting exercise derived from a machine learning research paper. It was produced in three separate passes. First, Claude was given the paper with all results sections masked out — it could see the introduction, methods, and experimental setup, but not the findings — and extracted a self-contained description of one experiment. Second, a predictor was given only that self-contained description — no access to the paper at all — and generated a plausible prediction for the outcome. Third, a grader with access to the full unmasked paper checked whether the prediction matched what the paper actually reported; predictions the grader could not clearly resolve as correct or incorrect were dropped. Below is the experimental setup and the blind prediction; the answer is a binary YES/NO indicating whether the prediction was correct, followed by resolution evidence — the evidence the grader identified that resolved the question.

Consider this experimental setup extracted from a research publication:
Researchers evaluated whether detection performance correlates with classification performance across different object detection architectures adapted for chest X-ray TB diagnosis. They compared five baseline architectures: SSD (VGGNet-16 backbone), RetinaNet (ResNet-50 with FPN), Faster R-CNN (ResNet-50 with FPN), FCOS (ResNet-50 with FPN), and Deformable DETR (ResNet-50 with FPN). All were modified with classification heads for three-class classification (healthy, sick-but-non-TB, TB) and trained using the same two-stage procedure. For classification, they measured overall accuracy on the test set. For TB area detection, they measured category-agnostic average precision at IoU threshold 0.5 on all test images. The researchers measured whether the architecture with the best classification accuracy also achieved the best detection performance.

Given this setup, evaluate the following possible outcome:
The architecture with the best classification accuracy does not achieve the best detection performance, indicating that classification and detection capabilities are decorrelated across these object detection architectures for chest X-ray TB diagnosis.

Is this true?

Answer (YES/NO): YES